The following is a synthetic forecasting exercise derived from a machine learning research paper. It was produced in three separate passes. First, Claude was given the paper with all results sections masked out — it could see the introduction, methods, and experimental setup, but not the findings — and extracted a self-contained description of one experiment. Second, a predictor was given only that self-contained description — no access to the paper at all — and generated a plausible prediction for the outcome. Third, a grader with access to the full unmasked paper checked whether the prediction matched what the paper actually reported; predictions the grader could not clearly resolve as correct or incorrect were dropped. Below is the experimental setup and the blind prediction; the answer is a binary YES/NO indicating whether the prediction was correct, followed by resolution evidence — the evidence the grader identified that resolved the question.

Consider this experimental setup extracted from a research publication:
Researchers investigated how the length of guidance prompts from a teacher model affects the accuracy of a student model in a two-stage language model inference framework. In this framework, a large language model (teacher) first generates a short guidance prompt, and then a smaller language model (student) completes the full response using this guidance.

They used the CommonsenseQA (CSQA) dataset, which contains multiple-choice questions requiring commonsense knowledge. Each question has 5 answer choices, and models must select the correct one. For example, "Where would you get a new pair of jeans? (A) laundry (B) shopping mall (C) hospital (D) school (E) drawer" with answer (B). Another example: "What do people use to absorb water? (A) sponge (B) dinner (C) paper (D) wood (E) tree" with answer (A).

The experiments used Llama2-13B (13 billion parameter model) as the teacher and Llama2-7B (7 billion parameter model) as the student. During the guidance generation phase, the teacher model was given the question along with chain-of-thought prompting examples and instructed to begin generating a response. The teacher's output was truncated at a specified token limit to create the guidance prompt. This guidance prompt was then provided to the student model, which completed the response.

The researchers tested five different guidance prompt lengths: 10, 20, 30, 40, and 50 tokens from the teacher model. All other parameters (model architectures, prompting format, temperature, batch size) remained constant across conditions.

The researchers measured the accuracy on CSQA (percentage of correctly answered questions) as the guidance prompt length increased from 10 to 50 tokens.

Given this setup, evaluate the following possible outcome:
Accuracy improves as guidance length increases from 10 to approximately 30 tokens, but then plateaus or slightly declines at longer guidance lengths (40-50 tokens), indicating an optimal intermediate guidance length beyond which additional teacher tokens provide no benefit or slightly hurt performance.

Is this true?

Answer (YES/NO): NO